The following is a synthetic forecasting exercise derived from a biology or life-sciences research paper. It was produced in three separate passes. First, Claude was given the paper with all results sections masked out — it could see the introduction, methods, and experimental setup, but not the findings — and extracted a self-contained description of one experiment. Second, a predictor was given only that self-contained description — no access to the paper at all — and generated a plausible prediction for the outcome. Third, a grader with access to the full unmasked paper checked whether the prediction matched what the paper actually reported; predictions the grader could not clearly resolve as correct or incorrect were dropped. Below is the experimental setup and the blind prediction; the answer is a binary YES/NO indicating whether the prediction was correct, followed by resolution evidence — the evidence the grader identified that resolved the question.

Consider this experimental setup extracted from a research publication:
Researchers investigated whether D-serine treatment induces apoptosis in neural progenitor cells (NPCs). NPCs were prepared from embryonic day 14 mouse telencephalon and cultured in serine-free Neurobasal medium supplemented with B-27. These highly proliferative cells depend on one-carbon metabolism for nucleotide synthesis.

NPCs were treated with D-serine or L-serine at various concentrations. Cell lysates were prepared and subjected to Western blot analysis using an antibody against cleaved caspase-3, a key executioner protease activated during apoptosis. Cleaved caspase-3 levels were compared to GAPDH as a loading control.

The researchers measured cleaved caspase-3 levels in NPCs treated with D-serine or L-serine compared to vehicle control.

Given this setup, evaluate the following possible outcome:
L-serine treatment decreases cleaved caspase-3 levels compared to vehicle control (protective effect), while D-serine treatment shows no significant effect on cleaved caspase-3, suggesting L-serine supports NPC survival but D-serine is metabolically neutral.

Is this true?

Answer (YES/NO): NO